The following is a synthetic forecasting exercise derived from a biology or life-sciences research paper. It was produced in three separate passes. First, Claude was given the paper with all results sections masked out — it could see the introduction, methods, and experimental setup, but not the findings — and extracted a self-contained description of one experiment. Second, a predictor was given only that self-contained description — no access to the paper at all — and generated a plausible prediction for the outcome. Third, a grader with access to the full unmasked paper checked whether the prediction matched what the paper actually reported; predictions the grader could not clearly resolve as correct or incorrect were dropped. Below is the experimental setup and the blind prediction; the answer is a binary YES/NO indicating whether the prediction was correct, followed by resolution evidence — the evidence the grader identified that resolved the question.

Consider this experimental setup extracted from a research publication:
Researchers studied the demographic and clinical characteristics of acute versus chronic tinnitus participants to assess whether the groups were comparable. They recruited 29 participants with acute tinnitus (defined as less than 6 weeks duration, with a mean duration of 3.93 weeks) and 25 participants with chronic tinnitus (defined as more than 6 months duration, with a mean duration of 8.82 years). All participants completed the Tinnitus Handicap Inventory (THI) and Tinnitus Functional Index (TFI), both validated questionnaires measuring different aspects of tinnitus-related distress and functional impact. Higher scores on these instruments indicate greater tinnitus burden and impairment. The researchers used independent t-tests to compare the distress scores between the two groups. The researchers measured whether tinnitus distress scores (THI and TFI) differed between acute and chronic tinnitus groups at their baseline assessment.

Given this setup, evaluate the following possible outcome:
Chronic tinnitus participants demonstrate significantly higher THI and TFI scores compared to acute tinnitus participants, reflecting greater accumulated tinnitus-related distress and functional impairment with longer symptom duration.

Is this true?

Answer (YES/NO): NO